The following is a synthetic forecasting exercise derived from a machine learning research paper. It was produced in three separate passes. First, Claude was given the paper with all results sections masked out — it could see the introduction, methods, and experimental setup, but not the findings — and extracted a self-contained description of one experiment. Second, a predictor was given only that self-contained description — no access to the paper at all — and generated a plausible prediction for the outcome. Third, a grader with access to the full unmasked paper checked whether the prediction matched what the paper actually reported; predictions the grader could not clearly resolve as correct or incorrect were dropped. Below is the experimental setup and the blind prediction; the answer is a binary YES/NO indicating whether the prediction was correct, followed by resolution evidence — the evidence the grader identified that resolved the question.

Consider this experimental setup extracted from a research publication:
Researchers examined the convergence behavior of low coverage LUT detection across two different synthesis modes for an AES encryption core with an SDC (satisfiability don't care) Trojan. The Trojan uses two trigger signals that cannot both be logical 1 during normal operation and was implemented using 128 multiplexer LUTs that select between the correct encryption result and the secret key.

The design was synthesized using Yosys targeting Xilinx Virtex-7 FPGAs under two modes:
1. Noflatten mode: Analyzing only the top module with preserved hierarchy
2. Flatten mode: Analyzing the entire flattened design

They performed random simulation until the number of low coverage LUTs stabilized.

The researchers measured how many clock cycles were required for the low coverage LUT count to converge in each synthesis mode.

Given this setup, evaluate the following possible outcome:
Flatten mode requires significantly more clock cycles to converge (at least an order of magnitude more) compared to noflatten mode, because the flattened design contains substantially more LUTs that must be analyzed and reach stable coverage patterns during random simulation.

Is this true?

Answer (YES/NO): NO